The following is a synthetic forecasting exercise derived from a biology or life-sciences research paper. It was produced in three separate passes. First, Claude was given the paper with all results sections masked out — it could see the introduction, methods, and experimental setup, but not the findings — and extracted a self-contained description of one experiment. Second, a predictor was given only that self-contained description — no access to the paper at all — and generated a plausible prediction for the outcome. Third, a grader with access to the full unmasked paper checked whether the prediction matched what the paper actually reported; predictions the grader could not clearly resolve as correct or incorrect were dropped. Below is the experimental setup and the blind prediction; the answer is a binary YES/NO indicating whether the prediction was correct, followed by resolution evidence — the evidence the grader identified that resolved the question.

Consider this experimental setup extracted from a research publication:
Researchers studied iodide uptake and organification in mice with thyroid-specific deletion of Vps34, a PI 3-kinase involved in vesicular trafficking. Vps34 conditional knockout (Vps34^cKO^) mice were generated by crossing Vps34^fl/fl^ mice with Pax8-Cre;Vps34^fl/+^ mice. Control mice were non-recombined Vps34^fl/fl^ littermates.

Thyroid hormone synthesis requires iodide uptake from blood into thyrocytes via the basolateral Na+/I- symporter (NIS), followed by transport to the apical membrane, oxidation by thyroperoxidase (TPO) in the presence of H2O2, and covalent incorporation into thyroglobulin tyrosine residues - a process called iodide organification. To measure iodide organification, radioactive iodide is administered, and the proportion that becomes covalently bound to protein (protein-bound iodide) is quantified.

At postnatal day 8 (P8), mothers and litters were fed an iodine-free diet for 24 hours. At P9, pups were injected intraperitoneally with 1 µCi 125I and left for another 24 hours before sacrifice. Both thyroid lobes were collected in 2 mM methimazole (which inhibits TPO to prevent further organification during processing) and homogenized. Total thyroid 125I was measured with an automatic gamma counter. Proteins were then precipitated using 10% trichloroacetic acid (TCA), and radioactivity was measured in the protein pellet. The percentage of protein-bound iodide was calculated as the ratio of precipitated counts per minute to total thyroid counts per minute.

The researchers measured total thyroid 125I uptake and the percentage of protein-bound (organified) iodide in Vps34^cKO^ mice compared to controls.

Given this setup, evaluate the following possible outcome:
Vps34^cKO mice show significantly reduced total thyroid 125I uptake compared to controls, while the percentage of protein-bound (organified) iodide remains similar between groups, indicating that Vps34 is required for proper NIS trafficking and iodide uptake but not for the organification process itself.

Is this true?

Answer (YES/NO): NO